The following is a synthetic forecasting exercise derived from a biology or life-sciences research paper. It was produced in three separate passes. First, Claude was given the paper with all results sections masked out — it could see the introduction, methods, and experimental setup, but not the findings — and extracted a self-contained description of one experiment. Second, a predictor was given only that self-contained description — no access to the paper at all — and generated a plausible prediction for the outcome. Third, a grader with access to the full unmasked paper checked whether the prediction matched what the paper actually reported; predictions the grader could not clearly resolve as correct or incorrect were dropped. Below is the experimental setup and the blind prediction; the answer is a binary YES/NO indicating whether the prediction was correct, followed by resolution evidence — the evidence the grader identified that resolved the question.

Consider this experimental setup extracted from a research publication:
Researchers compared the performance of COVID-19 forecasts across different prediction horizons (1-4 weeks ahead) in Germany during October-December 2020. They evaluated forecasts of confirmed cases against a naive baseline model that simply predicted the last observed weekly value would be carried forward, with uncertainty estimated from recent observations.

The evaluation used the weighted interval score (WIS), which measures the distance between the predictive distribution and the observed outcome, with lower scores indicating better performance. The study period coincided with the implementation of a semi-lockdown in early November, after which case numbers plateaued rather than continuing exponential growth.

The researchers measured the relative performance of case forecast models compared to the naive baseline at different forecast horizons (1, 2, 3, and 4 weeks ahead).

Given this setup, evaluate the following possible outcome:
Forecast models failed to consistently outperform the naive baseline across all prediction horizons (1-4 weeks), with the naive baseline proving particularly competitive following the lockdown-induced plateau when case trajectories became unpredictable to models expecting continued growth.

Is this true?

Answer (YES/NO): YES